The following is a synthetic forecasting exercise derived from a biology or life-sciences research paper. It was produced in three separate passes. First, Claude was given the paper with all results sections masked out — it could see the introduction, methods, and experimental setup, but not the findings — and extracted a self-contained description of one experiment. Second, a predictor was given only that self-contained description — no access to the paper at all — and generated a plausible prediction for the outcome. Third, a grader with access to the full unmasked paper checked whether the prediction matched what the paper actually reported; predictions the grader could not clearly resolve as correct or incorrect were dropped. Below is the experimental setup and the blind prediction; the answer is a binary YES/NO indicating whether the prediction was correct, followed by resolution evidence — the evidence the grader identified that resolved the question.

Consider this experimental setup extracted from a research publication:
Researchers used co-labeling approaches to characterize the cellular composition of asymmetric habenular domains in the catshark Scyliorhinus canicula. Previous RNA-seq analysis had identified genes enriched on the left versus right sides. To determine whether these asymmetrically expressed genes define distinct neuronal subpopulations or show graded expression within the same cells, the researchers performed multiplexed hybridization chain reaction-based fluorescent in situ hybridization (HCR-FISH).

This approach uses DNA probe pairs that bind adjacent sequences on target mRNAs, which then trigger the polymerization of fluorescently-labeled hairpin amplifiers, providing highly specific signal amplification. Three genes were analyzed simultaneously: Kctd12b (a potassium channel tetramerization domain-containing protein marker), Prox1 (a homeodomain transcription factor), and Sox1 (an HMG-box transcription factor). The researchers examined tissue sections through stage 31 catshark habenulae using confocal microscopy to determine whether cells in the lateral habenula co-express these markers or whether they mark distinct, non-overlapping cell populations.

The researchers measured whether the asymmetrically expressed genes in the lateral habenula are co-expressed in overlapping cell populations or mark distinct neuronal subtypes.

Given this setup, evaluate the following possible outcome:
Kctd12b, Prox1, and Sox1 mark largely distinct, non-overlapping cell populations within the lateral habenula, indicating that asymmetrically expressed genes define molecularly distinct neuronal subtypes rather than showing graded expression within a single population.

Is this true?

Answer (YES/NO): NO